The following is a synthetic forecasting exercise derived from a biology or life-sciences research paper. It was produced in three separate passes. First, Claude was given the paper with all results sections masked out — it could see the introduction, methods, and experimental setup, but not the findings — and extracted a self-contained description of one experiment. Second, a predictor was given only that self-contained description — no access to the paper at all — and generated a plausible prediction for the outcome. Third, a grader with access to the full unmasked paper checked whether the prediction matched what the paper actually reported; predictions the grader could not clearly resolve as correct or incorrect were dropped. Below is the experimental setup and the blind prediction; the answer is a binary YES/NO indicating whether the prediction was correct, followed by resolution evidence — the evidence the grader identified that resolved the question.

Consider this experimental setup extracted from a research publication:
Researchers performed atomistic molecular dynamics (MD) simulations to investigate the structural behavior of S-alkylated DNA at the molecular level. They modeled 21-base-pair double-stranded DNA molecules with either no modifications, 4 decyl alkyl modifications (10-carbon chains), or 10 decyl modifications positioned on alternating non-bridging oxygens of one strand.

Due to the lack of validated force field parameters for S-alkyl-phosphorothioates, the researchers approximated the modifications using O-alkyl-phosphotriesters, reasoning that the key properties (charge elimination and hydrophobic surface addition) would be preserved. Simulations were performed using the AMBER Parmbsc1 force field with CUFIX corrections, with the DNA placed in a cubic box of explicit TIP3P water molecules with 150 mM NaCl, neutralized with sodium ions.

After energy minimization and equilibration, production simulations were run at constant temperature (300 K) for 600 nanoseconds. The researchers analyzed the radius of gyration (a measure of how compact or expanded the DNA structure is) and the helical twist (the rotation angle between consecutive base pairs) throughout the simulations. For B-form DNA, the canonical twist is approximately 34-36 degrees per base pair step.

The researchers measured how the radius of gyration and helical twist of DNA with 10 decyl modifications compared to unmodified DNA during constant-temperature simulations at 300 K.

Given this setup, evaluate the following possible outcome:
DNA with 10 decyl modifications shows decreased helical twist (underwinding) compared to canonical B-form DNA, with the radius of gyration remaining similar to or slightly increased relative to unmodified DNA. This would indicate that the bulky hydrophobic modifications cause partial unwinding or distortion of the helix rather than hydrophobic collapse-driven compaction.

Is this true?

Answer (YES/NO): NO